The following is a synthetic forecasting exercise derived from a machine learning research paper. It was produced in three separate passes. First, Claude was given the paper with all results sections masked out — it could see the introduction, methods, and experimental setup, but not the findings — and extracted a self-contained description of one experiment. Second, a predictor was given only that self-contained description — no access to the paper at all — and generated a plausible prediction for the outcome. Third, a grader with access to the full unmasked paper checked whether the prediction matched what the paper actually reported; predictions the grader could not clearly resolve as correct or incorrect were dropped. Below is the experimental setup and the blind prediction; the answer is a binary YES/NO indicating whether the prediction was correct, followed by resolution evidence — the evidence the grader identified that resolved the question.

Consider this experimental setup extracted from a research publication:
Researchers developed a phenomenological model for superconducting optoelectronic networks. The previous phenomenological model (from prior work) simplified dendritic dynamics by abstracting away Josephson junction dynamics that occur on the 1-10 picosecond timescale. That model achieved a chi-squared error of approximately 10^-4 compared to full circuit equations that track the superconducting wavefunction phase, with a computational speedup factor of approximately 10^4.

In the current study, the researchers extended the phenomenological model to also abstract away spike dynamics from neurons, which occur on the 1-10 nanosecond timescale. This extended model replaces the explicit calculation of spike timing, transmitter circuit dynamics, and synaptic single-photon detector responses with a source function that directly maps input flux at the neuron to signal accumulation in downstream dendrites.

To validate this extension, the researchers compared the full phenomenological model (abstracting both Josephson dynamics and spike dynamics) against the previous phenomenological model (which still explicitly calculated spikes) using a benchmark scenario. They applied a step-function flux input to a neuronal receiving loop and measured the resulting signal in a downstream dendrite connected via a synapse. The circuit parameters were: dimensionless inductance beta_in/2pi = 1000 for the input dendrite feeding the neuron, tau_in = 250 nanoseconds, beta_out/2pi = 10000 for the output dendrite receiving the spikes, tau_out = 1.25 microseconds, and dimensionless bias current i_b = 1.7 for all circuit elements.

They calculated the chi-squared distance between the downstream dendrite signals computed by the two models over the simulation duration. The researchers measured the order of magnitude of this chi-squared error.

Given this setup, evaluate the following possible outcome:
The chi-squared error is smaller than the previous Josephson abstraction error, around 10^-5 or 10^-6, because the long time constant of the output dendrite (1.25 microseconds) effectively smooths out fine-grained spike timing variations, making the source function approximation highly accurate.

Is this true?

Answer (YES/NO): NO